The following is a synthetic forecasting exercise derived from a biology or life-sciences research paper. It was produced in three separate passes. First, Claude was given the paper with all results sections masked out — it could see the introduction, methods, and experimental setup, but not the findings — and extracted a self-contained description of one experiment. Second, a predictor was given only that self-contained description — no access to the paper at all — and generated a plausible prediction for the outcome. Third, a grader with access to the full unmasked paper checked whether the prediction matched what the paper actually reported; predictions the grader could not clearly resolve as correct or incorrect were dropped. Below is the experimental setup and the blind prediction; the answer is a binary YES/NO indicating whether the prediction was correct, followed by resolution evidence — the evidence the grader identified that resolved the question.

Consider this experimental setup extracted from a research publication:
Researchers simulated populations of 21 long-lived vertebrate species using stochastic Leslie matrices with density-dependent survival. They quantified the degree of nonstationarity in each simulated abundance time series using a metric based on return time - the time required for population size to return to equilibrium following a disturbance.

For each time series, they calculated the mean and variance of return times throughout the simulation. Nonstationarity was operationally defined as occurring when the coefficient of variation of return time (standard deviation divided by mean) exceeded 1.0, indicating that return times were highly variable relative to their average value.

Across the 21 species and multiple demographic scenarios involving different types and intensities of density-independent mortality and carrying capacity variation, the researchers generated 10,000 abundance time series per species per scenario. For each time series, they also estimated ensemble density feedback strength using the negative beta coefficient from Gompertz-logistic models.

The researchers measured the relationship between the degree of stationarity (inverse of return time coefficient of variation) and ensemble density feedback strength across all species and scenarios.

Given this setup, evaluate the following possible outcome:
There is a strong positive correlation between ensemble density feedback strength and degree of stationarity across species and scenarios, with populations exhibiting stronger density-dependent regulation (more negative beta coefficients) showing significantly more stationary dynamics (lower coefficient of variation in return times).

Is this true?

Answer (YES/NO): NO